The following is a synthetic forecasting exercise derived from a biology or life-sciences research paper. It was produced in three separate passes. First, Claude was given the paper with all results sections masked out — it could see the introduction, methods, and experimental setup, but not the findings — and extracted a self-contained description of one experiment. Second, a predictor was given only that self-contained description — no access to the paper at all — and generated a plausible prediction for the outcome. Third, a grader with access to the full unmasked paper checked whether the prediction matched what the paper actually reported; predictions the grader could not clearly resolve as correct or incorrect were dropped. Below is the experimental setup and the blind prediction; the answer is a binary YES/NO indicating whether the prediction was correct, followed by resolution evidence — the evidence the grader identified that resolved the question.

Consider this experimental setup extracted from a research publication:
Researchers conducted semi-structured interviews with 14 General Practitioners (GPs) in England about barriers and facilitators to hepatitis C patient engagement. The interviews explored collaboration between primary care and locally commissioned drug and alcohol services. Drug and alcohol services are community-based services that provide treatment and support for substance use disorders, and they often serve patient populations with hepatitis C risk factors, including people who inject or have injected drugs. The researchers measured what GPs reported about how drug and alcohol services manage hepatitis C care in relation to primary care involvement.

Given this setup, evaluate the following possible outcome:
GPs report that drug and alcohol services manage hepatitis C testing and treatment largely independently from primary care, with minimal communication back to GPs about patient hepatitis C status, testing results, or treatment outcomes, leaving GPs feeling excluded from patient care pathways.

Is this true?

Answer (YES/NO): NO